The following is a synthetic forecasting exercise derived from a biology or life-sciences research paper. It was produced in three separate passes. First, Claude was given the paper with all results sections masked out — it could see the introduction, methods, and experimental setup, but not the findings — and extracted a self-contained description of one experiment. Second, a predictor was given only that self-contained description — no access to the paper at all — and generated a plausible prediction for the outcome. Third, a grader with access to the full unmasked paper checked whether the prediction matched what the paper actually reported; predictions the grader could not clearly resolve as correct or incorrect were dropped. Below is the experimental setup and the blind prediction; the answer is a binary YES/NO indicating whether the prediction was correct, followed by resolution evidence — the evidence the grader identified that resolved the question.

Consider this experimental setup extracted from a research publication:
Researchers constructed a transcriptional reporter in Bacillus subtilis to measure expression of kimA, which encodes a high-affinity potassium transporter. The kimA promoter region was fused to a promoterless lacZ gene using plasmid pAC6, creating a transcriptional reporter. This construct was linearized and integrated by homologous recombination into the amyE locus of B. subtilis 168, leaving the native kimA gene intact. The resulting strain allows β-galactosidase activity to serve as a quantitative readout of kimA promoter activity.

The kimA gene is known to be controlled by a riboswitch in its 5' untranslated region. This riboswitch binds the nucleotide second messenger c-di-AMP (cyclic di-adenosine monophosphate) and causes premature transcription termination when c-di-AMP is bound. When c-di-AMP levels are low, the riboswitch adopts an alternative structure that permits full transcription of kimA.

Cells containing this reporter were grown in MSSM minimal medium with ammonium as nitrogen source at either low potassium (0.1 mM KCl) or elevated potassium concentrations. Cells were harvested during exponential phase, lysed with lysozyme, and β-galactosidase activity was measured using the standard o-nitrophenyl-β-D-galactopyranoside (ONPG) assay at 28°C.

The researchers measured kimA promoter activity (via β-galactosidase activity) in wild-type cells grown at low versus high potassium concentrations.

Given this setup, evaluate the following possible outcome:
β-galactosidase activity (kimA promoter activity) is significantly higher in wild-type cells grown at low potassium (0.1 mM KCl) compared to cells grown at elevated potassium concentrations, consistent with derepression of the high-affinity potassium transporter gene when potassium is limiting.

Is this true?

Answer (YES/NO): YES